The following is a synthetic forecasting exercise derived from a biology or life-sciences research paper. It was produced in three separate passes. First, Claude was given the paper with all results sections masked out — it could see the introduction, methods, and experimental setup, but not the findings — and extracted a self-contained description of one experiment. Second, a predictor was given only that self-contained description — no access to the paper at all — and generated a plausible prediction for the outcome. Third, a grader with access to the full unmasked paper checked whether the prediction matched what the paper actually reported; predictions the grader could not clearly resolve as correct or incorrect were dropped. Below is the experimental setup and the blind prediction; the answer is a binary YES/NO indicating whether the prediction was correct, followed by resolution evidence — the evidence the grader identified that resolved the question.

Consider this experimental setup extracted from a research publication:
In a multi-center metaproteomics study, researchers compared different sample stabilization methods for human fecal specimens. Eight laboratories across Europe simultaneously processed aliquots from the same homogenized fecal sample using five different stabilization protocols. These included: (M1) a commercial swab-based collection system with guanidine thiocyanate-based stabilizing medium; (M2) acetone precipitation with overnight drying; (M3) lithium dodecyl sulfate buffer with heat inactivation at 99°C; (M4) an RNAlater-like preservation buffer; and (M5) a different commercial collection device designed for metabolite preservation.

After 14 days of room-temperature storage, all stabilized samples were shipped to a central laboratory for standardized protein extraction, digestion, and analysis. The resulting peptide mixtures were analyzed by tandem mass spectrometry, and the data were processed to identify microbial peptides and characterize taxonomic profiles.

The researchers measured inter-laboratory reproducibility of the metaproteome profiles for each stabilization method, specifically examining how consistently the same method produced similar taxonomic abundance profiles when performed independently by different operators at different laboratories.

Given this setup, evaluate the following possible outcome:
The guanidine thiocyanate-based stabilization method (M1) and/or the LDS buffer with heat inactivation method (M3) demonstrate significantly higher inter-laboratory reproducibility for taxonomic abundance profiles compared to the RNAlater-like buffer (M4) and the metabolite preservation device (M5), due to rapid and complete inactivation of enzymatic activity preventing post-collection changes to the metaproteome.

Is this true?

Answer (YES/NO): YES